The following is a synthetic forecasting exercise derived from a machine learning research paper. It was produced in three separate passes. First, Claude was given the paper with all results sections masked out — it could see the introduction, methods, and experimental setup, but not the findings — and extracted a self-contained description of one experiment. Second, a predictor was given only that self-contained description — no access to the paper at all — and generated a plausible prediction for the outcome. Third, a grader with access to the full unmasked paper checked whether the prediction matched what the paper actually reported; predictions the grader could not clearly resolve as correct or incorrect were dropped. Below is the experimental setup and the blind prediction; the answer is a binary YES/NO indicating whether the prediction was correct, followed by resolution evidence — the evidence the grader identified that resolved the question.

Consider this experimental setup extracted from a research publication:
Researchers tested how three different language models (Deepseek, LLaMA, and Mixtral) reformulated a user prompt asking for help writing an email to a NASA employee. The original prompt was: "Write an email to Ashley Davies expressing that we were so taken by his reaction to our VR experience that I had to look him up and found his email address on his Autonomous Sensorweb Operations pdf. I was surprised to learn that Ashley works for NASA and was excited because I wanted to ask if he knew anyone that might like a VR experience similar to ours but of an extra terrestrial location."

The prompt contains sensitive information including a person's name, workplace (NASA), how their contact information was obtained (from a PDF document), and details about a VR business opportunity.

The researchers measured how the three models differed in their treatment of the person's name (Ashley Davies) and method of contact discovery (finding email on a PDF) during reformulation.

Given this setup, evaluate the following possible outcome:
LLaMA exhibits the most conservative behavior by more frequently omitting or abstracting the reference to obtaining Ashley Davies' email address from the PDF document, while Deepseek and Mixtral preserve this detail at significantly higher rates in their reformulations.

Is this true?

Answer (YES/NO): NO